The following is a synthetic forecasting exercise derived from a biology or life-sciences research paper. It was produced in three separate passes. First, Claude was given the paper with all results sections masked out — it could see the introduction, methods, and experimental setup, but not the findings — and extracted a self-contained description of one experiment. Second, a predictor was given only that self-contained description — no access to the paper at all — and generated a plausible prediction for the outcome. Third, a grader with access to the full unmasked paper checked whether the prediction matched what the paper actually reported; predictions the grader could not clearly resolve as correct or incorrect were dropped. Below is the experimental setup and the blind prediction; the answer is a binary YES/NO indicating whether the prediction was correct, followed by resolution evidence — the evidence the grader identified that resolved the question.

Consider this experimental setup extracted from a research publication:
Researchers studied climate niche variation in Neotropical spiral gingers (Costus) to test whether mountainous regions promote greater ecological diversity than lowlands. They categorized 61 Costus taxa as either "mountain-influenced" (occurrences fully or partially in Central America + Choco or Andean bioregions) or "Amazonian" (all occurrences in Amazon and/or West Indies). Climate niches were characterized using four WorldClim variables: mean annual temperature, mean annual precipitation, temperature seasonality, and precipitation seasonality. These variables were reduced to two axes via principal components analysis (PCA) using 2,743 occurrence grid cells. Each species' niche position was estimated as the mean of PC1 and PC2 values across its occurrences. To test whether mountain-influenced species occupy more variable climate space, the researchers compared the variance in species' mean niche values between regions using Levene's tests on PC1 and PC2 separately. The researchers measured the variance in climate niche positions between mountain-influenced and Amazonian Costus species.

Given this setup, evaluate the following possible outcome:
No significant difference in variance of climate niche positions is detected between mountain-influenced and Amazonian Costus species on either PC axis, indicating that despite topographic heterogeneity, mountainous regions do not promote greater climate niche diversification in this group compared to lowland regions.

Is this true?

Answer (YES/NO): NO